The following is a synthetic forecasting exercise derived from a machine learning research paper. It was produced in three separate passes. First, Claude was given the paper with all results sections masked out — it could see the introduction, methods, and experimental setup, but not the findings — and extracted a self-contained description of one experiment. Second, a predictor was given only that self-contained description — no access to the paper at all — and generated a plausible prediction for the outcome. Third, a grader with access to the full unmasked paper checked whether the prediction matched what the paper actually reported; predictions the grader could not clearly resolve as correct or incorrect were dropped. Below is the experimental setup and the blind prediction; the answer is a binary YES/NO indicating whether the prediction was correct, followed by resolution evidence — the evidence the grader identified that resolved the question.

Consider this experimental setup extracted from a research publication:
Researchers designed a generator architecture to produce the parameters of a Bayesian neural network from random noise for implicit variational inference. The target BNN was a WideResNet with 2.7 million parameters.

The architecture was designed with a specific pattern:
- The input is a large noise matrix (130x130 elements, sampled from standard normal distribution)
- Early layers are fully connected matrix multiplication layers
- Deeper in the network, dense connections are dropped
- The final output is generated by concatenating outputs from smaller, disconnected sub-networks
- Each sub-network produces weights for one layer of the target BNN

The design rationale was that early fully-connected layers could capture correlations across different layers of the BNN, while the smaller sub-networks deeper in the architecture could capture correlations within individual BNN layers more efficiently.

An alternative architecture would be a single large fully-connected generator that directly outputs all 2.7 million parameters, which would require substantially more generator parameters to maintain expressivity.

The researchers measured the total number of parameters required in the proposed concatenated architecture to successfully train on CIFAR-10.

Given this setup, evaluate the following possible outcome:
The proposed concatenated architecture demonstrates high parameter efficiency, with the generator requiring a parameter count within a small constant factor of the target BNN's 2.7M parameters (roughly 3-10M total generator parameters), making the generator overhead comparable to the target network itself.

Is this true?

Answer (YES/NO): YES